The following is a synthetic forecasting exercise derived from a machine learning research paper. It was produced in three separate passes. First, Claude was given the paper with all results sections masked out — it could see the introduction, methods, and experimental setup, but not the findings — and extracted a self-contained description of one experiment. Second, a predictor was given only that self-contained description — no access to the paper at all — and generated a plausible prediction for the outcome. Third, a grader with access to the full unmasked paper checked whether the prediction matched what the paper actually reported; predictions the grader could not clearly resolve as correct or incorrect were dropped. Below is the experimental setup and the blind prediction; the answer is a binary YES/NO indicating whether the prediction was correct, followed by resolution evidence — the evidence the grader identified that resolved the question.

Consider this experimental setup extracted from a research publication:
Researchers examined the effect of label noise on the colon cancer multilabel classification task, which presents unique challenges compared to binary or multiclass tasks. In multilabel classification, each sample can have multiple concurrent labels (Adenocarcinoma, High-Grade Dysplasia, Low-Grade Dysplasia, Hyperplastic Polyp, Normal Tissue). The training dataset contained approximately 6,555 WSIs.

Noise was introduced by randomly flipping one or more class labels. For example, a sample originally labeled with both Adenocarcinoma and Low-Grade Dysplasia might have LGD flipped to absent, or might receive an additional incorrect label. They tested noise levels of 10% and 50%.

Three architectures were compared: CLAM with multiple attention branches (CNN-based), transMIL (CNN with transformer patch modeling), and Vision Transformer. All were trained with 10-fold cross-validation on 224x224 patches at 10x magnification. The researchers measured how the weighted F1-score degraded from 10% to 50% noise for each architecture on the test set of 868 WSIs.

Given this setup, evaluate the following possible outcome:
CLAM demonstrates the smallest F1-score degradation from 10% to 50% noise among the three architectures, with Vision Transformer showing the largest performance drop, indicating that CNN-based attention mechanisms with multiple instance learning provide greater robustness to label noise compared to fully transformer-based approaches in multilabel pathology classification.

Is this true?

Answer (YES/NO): NO